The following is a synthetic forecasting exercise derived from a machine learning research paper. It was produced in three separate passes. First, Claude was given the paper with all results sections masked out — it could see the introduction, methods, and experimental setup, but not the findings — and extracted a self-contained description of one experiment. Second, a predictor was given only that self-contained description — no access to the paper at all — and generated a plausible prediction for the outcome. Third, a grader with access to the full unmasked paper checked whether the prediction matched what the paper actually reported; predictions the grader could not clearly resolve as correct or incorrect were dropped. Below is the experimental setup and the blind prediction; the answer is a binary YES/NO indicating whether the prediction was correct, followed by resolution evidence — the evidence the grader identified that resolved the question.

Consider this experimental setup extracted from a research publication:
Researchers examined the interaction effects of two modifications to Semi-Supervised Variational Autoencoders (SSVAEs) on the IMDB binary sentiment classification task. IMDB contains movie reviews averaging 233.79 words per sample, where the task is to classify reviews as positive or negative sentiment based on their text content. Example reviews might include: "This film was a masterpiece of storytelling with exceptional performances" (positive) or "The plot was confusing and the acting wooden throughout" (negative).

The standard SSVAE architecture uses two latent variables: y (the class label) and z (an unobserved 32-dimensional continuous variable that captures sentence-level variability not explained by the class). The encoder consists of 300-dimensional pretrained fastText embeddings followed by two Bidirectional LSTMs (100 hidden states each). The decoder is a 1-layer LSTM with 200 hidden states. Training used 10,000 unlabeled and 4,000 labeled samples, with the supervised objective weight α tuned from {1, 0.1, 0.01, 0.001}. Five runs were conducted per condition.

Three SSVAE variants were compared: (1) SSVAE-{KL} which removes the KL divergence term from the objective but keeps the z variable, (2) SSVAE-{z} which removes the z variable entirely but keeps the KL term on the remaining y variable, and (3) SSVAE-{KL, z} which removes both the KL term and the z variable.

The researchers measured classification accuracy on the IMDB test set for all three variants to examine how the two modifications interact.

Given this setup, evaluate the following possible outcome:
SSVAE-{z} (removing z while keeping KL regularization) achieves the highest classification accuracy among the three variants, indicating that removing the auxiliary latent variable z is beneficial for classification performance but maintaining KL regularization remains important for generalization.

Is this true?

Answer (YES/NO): NO